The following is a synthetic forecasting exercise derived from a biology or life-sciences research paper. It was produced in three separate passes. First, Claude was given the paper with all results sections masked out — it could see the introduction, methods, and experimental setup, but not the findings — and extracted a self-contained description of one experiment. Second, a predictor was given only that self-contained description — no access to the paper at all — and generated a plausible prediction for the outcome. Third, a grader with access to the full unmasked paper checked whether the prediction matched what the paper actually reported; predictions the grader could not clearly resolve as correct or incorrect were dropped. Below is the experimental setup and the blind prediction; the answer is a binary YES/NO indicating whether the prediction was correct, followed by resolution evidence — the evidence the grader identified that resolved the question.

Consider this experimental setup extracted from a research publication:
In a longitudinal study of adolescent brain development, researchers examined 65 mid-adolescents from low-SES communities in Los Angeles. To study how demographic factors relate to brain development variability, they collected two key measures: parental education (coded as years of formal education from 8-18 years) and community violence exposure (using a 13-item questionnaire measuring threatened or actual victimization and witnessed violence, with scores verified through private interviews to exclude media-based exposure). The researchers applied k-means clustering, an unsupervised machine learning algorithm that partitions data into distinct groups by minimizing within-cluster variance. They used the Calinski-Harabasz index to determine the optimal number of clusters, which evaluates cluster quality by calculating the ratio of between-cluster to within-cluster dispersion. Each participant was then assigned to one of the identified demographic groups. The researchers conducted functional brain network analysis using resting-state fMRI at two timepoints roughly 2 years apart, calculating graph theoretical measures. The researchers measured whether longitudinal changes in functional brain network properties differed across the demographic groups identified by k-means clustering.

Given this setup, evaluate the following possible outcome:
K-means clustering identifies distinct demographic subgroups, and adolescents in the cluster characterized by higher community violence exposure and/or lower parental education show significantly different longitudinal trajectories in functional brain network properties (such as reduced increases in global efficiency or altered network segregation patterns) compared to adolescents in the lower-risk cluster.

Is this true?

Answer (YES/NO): NO